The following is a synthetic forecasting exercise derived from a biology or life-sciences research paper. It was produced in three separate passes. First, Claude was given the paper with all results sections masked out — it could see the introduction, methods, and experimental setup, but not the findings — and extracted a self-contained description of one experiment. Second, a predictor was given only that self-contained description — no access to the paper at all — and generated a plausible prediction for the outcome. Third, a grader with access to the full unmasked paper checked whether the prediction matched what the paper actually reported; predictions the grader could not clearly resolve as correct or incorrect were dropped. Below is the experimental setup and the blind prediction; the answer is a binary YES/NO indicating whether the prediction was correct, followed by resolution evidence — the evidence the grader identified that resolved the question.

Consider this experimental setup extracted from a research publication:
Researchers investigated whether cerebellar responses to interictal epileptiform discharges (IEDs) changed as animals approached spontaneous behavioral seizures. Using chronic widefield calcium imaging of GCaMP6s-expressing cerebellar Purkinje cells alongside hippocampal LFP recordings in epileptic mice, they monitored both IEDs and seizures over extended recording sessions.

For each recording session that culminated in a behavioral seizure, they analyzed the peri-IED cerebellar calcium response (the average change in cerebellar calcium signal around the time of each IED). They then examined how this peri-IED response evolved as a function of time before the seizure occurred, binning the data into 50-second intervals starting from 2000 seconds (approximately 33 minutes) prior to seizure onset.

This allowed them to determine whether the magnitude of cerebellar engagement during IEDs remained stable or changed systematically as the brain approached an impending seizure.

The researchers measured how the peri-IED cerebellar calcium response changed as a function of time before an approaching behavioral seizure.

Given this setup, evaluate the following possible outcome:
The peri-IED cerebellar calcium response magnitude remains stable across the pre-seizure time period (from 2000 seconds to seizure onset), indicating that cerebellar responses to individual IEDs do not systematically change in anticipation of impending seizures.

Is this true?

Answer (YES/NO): NO